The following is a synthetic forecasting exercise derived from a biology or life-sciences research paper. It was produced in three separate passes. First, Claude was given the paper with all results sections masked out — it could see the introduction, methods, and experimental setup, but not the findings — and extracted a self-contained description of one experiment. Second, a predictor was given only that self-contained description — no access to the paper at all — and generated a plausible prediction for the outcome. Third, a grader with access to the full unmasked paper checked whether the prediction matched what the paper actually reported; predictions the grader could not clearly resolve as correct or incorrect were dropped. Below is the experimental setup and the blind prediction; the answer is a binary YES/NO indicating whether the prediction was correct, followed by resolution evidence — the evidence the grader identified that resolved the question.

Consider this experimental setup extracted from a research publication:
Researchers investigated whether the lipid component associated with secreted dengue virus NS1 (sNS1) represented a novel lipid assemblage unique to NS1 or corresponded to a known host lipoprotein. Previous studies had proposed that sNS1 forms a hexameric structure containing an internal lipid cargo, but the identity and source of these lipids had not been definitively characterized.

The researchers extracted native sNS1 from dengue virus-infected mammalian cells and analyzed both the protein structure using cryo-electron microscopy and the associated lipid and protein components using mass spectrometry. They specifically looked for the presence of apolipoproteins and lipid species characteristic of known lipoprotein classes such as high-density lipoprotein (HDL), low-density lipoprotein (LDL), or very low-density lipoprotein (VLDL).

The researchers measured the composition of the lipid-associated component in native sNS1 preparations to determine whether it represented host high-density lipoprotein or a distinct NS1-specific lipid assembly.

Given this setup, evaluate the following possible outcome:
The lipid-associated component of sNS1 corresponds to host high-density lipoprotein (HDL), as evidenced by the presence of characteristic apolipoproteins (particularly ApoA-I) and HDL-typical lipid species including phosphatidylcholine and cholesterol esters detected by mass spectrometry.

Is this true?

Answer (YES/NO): YES